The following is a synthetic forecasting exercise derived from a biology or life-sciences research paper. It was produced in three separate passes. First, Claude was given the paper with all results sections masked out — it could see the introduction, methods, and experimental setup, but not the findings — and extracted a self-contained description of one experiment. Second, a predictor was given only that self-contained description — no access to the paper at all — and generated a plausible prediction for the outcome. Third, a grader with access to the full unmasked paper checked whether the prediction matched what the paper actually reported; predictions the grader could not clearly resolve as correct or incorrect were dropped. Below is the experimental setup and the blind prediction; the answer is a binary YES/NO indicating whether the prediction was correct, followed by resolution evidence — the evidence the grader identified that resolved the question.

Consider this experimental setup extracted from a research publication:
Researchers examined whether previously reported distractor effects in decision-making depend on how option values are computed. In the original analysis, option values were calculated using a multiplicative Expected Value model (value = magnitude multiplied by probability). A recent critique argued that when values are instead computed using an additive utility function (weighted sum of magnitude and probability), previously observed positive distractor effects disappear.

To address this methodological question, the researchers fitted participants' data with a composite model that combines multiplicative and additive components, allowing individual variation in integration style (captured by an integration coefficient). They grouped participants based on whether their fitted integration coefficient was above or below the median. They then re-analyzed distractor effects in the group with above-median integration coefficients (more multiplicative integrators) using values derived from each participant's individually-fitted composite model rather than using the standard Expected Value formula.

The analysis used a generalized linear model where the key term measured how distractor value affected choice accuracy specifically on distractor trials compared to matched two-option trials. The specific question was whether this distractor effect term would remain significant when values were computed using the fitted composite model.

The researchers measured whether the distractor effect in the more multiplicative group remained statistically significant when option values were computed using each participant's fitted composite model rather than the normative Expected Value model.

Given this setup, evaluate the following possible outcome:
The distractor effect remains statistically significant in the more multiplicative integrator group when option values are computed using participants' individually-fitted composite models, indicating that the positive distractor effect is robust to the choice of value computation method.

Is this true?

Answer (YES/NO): YES